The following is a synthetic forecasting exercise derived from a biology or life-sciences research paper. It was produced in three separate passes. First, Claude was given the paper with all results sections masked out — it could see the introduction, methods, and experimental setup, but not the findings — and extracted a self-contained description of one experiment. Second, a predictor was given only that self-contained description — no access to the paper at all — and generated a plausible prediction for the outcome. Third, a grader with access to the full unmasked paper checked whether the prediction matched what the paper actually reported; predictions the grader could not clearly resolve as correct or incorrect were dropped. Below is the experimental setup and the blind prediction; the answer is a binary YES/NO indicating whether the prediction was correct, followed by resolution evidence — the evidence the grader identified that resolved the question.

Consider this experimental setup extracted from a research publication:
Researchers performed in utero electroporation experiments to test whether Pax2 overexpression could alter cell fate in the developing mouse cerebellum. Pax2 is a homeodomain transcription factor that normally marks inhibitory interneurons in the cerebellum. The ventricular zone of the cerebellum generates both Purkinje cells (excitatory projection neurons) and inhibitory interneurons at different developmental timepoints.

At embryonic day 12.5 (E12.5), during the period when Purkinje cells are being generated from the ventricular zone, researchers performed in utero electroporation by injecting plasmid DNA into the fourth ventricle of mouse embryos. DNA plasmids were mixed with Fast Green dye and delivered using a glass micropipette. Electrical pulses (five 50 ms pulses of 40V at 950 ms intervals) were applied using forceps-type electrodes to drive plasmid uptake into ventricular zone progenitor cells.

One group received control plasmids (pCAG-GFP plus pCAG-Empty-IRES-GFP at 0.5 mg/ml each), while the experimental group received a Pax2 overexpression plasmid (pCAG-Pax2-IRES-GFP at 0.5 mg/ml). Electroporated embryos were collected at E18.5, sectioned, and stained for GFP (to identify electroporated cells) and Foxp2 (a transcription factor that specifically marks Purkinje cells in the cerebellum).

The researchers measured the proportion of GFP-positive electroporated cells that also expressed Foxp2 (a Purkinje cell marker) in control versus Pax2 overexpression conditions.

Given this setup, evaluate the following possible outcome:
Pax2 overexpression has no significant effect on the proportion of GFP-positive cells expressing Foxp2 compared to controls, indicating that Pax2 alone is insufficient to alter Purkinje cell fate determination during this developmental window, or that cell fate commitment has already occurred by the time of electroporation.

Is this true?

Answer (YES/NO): NO